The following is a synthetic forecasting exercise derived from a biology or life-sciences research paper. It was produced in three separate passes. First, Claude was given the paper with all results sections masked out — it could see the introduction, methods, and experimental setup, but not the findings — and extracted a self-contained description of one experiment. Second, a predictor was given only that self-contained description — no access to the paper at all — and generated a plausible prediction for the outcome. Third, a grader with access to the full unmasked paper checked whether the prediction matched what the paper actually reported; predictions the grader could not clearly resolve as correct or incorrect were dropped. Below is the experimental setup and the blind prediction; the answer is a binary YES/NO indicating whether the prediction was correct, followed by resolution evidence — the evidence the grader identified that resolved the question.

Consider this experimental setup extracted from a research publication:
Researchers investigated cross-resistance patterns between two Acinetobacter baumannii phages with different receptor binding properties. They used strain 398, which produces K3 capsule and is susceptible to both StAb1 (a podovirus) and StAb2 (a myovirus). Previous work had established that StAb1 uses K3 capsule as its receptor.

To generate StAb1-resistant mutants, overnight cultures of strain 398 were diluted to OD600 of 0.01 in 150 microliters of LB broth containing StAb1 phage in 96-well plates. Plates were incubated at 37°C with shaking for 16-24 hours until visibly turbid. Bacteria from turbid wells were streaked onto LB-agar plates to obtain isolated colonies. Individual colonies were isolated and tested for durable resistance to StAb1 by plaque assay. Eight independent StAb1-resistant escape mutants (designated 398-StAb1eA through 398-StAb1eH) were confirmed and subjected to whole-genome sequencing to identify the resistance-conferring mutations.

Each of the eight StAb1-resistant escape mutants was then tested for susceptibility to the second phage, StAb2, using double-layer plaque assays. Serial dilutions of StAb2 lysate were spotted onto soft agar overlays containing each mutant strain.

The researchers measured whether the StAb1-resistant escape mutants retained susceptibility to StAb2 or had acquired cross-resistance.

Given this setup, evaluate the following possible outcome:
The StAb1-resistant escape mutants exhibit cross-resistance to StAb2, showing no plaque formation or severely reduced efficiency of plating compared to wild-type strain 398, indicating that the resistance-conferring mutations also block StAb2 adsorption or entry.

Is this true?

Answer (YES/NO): NO